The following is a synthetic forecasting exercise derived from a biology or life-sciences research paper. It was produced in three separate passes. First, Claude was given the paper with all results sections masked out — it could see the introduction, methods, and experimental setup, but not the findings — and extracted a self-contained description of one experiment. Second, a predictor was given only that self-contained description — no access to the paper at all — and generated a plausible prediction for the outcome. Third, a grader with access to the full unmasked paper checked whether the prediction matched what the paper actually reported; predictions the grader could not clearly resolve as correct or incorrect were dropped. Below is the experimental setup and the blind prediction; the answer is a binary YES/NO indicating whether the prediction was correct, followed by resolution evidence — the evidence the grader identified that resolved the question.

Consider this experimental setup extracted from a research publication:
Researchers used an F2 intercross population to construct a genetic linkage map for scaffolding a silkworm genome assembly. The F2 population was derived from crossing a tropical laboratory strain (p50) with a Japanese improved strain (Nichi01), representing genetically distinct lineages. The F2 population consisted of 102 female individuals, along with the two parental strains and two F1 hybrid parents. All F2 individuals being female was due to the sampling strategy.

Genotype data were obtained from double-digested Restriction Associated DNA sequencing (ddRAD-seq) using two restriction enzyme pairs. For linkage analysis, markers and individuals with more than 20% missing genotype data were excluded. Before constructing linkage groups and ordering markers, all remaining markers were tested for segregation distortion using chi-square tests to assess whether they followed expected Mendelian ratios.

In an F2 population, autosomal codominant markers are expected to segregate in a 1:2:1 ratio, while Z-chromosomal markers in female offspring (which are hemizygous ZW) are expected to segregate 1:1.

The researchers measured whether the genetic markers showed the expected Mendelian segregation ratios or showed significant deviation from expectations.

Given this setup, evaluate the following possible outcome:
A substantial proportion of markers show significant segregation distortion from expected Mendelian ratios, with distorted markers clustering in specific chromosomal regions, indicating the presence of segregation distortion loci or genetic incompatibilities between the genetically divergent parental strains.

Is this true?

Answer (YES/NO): NO